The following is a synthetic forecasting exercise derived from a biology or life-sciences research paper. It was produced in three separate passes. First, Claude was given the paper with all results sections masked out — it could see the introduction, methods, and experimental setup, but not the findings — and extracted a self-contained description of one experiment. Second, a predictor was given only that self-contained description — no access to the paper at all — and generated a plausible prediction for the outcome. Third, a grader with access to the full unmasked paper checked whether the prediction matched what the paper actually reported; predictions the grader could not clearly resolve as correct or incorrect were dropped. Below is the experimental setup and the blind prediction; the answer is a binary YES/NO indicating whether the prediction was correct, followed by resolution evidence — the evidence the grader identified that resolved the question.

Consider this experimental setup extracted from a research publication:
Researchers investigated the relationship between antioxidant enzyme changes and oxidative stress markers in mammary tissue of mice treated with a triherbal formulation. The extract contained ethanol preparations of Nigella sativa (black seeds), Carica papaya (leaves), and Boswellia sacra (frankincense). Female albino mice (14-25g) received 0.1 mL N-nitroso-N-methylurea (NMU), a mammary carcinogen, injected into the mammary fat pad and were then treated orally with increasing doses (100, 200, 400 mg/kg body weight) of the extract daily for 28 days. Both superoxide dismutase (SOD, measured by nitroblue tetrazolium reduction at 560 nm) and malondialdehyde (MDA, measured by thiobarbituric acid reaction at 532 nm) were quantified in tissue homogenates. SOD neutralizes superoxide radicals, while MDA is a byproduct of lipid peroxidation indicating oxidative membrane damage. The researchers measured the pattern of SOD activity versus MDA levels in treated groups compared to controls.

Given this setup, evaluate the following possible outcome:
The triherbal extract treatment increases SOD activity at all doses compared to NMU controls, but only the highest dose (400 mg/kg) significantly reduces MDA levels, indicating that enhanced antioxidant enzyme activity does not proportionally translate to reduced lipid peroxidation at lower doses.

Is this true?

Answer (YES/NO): NO